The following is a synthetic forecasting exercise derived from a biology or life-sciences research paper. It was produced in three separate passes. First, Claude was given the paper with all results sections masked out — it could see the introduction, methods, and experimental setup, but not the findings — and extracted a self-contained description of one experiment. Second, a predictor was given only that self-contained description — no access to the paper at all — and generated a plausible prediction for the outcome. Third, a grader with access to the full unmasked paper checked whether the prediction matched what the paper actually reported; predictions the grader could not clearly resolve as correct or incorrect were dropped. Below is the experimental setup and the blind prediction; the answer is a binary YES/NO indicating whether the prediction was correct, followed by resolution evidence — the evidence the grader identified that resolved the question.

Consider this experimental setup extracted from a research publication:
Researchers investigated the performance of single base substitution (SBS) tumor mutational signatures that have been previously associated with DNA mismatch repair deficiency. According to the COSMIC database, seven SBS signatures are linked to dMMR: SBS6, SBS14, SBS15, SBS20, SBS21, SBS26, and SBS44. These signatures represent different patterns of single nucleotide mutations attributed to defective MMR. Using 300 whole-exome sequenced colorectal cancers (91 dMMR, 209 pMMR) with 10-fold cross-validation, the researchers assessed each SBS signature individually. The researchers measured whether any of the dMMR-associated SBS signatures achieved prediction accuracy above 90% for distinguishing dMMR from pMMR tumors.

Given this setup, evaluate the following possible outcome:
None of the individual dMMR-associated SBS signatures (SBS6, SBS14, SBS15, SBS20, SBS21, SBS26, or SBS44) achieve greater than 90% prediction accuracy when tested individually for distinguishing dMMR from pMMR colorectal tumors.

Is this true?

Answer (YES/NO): YES